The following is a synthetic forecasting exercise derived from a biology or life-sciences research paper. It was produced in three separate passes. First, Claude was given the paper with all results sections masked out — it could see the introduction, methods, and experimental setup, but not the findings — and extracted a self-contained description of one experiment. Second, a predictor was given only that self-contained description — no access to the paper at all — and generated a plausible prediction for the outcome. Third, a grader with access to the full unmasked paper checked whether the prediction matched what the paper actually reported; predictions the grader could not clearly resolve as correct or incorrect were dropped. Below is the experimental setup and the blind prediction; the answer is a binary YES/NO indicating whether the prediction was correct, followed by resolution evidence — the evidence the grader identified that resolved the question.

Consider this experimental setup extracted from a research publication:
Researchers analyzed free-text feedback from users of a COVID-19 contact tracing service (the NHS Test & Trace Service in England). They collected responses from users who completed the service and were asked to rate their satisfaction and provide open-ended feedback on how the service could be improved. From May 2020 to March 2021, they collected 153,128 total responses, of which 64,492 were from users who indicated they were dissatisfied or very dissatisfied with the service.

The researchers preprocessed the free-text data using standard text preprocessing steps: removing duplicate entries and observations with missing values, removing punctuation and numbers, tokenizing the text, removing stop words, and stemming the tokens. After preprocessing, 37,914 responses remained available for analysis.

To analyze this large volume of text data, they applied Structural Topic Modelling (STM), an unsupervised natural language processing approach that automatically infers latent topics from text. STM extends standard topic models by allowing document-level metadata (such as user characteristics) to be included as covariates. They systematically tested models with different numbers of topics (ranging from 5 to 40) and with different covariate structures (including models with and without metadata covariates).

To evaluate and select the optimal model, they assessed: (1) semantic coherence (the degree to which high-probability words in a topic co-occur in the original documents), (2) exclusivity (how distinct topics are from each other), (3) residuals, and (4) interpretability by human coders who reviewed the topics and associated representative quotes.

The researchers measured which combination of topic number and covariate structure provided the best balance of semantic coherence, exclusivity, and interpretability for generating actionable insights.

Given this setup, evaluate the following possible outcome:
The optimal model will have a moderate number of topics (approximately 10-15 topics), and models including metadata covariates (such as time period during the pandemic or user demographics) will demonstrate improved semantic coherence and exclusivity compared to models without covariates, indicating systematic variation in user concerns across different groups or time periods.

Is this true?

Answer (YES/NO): NO